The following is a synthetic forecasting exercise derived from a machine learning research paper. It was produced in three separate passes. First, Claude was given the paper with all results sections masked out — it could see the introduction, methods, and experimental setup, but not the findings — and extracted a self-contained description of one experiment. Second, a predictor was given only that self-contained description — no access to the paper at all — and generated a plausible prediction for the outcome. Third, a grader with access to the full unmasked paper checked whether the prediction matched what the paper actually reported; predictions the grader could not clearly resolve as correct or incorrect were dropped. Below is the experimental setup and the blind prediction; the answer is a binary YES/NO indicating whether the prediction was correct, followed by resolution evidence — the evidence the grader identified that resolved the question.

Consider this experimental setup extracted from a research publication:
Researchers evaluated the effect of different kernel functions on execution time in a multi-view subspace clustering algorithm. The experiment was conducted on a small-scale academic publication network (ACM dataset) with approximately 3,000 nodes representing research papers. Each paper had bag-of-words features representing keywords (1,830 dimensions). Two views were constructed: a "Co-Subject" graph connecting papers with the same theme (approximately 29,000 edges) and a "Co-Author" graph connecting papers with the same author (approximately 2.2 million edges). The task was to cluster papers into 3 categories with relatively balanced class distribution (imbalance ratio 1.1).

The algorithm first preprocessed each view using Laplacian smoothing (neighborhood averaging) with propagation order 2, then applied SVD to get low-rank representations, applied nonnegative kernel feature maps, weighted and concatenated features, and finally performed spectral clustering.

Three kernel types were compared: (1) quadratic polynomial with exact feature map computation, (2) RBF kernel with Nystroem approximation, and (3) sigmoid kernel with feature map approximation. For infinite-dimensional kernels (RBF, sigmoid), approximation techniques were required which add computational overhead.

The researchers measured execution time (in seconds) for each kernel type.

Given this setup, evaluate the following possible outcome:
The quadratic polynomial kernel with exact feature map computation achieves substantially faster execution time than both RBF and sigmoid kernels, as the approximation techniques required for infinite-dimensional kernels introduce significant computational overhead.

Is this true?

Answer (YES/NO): YES